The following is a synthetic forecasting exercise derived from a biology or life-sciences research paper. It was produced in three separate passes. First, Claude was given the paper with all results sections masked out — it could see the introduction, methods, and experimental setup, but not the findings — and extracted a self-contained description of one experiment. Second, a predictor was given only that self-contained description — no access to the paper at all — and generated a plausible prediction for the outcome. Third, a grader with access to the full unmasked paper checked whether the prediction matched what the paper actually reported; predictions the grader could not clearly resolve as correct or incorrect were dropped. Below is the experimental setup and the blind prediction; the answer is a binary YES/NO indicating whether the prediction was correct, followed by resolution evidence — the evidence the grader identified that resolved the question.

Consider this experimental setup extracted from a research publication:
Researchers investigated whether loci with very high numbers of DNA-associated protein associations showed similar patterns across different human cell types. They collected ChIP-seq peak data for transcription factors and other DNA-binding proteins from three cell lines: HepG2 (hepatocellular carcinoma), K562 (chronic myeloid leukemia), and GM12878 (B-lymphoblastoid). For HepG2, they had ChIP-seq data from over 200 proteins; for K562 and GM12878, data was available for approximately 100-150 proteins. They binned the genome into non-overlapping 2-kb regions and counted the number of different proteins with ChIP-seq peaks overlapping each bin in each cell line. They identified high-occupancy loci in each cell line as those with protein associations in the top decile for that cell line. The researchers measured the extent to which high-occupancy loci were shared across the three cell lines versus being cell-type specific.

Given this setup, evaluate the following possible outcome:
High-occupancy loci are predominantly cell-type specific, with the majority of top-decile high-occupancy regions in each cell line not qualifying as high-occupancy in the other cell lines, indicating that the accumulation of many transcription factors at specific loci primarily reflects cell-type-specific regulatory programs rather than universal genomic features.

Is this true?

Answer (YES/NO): YES